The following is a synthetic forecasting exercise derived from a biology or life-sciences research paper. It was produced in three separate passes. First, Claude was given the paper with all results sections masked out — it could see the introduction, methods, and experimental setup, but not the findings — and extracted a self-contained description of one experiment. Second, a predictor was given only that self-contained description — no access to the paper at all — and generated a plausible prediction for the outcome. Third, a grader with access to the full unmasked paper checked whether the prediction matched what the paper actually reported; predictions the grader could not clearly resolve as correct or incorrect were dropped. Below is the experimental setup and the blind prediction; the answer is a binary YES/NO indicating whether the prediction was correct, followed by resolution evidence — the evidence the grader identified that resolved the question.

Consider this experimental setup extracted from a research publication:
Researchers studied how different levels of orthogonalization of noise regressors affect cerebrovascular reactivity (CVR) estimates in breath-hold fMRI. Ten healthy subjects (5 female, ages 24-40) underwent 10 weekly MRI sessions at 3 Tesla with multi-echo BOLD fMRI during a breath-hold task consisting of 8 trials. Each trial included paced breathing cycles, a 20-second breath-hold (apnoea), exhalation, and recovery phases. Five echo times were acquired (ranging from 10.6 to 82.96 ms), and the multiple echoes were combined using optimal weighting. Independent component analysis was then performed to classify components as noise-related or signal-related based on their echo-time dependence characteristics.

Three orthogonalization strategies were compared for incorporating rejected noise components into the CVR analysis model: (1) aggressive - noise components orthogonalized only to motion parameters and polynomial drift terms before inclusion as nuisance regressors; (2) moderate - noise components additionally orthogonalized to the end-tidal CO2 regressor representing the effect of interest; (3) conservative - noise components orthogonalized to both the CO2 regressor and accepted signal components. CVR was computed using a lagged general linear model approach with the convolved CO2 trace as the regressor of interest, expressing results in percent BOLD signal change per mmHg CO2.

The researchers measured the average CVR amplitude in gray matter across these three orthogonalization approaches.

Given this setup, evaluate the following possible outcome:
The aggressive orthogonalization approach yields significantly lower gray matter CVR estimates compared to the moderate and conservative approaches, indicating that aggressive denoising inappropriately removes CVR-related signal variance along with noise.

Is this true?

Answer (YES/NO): YES